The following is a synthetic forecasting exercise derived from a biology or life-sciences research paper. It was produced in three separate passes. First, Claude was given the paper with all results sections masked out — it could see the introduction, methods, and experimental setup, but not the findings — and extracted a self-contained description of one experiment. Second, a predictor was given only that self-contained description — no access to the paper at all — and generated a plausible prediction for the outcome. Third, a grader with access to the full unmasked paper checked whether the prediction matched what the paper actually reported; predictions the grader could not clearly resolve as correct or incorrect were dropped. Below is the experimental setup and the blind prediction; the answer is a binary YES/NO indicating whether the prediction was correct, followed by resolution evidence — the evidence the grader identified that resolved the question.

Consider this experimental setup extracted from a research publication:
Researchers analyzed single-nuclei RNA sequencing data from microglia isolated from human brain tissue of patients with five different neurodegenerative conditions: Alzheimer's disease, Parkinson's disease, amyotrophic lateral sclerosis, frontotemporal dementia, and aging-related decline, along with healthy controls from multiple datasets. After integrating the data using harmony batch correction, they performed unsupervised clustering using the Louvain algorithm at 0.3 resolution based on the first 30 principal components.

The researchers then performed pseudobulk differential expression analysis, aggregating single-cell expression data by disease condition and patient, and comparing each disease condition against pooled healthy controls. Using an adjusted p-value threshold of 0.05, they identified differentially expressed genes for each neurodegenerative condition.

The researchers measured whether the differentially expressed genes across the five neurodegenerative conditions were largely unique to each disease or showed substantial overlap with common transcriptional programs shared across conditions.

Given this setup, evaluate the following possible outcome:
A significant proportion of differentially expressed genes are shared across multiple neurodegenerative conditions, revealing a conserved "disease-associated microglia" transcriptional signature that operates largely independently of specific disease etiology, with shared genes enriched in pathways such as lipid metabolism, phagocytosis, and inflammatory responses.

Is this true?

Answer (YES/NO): NO